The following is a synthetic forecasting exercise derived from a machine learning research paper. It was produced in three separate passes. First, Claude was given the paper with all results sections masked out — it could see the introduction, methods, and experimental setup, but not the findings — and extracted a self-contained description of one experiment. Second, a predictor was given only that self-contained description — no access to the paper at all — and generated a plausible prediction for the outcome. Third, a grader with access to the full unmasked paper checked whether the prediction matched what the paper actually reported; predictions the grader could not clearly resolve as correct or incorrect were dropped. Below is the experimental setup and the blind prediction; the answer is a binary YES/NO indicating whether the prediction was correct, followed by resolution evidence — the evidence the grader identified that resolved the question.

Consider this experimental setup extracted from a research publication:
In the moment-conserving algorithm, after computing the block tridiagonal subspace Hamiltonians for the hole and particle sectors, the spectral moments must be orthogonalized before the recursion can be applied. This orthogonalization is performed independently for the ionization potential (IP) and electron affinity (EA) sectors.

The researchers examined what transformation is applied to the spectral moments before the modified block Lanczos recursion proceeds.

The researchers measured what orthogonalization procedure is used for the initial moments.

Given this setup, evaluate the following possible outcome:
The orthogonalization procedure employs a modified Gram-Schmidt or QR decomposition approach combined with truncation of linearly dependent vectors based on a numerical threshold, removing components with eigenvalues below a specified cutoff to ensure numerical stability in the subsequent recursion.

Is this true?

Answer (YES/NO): NO